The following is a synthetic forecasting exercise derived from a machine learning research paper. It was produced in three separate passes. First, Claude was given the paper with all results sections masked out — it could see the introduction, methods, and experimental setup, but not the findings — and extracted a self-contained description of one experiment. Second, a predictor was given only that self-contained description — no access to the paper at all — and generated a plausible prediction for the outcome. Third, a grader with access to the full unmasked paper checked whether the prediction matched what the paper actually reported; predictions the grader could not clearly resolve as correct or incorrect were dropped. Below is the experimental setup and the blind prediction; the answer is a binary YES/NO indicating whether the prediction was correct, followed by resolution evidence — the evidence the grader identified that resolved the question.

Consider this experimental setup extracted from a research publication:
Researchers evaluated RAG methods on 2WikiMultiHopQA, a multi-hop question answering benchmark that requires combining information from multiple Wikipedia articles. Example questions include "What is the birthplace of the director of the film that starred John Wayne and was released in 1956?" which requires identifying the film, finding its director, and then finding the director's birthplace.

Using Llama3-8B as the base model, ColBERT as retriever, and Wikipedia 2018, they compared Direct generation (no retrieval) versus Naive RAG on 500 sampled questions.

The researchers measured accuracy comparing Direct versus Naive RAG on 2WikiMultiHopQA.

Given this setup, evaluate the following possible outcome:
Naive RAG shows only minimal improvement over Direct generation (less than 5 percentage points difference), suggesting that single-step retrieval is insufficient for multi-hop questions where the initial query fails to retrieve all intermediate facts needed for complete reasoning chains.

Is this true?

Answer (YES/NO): NO